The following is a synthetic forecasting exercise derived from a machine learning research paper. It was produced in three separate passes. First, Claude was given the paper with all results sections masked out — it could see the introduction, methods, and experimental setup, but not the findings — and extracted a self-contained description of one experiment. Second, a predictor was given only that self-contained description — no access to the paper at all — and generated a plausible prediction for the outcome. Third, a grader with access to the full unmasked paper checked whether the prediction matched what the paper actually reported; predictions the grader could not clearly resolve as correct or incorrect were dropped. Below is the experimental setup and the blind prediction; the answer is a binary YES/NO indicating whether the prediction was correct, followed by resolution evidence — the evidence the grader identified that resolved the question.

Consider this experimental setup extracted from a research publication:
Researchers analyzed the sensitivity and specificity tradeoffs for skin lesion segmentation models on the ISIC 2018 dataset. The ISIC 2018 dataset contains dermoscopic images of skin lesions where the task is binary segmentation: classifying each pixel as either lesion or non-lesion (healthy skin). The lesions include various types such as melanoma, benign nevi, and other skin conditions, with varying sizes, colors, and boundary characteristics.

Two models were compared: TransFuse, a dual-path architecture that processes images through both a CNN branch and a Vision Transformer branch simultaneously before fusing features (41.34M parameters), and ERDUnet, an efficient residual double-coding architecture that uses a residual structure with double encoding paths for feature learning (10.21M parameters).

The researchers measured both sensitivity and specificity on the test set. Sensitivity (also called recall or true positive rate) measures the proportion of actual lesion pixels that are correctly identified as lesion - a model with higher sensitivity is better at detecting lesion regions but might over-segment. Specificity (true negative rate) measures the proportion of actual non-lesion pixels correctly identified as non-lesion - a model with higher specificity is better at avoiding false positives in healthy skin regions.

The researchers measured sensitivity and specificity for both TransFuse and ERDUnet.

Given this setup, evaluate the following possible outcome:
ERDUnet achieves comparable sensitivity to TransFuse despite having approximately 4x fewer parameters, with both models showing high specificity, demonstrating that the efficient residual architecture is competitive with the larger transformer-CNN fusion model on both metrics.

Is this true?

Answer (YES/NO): NO